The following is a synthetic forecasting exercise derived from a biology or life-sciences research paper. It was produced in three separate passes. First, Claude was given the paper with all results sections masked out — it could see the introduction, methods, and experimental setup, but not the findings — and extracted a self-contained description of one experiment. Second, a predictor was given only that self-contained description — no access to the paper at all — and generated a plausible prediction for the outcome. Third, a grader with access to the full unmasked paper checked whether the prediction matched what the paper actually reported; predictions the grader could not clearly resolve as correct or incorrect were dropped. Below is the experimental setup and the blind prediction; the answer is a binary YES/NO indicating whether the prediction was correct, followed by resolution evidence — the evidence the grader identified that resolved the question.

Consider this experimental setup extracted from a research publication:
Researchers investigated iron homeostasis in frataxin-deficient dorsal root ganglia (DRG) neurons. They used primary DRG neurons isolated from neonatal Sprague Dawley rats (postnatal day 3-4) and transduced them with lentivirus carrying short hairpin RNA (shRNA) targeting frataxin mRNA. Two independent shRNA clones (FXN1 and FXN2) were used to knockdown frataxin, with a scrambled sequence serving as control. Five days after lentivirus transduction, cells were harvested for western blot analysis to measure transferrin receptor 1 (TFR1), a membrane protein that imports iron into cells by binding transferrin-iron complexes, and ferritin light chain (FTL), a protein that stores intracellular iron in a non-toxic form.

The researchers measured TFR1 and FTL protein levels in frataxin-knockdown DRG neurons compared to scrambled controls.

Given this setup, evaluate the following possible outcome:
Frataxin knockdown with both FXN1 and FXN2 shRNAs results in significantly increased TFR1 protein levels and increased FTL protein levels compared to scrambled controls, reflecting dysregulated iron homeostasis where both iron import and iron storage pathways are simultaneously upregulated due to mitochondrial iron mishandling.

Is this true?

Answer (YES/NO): NO